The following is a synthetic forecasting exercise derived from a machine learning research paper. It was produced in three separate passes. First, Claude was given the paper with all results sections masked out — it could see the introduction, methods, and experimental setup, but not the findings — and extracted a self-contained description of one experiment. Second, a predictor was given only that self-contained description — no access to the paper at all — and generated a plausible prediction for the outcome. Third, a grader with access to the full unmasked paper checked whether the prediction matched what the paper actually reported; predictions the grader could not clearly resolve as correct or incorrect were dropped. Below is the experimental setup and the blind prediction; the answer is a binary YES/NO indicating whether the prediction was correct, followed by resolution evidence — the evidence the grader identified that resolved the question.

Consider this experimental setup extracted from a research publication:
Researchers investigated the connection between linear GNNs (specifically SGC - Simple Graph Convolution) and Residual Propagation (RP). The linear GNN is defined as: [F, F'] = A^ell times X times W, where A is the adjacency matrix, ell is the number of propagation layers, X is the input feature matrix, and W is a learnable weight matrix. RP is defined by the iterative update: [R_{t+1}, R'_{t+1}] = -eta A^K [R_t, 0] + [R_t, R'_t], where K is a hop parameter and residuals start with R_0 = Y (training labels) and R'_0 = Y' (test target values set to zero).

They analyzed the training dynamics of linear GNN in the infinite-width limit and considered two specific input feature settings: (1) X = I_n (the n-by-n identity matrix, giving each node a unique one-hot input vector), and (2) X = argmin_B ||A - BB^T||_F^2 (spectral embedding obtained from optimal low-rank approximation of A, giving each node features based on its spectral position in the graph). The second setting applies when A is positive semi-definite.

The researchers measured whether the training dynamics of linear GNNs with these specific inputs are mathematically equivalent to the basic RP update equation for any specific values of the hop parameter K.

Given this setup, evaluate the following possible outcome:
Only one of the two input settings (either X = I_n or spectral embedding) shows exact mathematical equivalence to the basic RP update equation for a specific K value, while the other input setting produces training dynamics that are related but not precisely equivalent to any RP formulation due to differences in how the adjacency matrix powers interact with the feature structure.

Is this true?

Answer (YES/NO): NO